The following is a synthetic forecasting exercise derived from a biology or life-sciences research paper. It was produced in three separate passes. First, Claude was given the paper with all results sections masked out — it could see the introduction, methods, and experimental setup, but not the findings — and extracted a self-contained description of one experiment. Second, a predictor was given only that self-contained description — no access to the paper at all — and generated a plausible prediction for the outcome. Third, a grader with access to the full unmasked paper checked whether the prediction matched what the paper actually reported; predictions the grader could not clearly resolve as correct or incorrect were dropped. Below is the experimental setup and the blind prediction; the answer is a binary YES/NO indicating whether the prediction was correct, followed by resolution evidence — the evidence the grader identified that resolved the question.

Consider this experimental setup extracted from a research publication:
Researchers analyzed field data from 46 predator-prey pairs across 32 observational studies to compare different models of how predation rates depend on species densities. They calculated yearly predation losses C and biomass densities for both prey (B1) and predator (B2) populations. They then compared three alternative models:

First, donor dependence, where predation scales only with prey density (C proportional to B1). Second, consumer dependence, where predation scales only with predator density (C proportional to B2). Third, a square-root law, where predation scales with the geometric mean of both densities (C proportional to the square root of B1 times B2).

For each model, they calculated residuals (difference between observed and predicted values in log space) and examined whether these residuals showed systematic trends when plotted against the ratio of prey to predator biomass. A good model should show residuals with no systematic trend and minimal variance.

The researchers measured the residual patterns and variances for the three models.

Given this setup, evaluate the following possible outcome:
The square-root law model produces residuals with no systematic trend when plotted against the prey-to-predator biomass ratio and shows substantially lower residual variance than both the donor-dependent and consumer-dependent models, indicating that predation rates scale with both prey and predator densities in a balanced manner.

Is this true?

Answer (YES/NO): YES